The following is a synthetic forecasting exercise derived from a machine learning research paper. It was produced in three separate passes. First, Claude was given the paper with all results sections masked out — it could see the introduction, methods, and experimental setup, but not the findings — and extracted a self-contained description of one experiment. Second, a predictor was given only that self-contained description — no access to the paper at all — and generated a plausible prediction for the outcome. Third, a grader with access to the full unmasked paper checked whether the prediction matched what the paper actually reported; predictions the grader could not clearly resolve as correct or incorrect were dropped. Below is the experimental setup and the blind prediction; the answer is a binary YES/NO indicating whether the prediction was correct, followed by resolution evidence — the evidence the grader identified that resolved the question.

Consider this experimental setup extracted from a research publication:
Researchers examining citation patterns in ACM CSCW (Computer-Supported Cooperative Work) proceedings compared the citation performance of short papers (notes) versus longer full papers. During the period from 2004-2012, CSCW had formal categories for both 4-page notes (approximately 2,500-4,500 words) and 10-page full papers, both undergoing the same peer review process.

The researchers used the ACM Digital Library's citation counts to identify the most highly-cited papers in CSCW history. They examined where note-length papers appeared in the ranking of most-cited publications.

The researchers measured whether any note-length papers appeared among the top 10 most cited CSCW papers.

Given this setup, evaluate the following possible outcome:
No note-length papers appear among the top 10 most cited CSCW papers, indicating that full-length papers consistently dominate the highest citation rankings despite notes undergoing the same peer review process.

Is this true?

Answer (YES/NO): NO